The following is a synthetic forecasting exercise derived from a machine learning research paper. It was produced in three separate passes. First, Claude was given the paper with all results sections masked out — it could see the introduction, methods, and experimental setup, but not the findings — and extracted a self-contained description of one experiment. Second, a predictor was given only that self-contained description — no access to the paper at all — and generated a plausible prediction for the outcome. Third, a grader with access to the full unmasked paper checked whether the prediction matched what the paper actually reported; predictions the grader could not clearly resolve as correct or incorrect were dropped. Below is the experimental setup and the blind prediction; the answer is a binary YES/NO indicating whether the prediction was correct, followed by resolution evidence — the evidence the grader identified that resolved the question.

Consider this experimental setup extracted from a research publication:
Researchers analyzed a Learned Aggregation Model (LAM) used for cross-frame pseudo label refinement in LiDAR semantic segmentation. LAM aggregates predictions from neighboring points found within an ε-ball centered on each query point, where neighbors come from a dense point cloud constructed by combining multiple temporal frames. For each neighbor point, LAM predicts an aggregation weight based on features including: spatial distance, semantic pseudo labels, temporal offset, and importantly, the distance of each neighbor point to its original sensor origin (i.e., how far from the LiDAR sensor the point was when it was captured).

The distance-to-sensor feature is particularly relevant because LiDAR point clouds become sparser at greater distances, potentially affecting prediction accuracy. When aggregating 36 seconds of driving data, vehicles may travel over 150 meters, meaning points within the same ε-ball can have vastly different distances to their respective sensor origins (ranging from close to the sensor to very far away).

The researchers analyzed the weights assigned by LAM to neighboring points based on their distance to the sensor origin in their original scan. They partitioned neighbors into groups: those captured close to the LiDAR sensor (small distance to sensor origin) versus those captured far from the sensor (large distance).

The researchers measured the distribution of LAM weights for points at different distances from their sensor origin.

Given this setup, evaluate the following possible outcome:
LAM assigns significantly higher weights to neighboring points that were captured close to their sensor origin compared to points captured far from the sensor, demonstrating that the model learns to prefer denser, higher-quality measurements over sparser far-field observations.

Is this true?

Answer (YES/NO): YES